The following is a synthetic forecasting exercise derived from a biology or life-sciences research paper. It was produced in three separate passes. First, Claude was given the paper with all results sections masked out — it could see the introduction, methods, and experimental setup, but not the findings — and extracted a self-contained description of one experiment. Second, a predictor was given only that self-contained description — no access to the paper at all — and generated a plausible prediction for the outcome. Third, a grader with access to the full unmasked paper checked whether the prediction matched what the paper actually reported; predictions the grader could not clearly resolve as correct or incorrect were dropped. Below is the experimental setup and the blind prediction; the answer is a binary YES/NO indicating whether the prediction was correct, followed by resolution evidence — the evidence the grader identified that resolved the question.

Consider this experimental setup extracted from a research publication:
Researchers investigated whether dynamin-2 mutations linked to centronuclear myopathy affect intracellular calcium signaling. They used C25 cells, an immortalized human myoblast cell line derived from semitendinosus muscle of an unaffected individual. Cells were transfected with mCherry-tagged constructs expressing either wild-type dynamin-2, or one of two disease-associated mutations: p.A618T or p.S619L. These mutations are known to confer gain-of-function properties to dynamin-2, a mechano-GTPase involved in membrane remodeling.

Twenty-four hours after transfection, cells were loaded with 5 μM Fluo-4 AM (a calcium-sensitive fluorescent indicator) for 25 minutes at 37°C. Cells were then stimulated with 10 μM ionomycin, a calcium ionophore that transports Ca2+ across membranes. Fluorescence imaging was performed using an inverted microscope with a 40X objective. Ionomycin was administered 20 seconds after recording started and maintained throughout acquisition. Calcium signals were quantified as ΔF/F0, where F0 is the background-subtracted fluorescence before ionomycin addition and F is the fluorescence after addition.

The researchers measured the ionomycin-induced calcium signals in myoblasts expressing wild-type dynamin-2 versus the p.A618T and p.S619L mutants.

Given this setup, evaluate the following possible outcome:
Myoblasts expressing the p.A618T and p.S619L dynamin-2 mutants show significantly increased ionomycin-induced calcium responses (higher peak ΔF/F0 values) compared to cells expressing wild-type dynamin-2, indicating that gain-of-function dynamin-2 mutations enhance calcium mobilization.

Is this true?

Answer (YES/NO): NO